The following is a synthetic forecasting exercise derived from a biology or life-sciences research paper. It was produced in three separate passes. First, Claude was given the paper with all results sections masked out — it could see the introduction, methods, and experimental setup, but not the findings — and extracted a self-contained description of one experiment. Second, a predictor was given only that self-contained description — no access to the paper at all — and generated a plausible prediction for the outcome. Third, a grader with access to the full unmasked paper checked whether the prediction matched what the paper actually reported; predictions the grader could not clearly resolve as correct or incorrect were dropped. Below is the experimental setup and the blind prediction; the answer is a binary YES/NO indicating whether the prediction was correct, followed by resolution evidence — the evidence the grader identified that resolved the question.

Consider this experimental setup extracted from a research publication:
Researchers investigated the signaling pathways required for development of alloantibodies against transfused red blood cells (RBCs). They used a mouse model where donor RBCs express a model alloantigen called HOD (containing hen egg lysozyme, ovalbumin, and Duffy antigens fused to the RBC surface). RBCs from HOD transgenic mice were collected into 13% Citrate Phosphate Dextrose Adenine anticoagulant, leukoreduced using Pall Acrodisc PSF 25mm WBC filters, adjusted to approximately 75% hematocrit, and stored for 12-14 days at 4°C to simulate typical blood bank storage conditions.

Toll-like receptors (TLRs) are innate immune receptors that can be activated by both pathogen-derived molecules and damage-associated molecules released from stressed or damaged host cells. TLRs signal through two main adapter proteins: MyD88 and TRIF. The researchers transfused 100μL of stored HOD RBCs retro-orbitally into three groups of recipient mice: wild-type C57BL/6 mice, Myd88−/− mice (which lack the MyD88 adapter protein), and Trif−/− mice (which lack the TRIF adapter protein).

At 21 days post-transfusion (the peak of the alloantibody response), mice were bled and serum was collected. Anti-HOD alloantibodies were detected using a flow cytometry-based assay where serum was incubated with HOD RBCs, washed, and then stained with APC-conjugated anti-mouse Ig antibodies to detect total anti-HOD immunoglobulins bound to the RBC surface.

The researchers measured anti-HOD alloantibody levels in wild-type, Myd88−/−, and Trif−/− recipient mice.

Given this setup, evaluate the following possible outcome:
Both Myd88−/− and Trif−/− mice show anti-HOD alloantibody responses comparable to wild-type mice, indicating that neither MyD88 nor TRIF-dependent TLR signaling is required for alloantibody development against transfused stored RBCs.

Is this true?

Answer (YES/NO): NO